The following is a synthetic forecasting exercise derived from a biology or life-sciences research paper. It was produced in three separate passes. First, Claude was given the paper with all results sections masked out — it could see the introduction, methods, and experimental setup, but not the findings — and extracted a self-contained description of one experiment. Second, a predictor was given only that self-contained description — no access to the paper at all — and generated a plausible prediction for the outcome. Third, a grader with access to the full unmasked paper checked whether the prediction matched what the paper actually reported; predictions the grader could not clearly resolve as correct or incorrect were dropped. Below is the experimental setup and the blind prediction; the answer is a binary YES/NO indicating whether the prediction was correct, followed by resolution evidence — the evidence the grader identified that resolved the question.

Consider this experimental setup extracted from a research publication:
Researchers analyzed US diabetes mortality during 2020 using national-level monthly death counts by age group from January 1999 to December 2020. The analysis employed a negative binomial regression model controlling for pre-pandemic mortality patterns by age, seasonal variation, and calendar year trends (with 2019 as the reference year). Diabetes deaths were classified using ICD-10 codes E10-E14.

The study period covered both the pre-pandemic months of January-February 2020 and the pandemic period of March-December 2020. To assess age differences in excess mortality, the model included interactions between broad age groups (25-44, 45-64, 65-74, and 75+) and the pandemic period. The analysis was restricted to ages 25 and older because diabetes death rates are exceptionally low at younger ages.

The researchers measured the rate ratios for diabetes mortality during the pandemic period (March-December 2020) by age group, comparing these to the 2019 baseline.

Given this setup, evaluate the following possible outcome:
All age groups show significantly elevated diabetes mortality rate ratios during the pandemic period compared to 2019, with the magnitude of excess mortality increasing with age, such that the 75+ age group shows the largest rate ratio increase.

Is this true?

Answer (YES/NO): NO